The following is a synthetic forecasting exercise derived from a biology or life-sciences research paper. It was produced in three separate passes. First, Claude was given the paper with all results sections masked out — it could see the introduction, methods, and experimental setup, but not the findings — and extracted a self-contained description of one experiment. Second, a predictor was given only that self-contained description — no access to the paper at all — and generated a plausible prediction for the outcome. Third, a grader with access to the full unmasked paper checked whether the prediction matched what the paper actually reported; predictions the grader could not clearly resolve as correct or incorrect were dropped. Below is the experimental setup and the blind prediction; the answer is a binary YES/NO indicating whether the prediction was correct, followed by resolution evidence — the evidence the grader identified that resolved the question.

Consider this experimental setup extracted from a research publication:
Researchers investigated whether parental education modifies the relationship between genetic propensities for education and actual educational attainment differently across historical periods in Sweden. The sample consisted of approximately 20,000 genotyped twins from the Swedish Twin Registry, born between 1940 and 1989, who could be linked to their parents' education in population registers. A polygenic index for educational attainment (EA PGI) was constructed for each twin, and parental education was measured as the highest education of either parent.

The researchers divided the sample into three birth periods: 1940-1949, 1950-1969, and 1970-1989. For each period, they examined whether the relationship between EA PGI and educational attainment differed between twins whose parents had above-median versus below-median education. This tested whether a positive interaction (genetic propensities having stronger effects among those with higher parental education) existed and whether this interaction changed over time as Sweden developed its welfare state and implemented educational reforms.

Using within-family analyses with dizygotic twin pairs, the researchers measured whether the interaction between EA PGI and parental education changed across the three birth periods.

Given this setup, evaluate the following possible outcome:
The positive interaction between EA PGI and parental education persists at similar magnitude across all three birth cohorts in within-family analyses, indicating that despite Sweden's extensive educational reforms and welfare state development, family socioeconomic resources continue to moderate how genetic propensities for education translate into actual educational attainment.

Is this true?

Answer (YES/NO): NO